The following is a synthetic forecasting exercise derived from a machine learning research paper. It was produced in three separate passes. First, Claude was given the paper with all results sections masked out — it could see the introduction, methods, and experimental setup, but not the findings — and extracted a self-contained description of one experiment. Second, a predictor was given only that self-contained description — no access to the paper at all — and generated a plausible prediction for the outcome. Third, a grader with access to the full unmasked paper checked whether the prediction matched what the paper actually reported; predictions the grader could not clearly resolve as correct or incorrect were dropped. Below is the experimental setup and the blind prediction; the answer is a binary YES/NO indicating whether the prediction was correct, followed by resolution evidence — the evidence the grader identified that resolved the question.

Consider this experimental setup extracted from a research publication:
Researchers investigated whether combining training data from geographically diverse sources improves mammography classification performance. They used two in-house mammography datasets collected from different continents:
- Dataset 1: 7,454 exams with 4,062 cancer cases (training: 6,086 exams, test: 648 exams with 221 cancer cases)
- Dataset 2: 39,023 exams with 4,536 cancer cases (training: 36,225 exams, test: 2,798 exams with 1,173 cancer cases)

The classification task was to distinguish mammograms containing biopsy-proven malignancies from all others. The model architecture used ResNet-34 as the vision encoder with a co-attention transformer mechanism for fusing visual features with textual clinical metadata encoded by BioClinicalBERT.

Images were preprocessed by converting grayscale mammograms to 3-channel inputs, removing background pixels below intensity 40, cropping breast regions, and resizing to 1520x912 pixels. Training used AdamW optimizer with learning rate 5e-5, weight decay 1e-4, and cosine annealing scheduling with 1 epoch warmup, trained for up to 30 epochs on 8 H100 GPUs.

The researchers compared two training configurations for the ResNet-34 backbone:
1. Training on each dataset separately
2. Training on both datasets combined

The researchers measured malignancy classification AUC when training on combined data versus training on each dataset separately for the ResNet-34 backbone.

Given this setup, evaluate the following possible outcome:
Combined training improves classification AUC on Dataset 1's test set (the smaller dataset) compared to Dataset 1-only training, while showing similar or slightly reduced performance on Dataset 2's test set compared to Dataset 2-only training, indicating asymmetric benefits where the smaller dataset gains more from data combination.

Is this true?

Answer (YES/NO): NO